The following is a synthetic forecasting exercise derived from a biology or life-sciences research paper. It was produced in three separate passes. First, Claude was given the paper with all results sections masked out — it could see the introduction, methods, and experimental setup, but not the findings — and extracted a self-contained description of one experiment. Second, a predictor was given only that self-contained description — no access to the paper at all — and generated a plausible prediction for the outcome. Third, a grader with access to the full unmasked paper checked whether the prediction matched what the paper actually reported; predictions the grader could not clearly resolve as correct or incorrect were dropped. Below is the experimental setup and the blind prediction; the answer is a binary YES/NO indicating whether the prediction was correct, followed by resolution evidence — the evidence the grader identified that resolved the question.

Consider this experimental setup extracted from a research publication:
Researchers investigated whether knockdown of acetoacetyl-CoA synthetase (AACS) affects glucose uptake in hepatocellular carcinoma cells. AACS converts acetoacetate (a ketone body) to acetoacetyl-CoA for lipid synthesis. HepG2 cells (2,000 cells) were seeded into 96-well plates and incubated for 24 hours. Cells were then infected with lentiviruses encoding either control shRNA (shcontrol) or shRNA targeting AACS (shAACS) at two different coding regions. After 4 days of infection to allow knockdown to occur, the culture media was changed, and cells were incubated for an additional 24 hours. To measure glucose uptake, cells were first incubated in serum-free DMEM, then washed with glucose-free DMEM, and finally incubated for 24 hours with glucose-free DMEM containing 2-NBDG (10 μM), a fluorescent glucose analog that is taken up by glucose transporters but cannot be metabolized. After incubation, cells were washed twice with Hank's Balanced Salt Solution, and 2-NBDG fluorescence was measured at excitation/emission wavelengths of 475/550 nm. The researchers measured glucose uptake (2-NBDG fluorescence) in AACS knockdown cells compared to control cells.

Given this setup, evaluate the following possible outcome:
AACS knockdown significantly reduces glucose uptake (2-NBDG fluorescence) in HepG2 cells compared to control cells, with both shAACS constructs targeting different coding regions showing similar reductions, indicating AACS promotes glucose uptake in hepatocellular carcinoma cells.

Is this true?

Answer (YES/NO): YES